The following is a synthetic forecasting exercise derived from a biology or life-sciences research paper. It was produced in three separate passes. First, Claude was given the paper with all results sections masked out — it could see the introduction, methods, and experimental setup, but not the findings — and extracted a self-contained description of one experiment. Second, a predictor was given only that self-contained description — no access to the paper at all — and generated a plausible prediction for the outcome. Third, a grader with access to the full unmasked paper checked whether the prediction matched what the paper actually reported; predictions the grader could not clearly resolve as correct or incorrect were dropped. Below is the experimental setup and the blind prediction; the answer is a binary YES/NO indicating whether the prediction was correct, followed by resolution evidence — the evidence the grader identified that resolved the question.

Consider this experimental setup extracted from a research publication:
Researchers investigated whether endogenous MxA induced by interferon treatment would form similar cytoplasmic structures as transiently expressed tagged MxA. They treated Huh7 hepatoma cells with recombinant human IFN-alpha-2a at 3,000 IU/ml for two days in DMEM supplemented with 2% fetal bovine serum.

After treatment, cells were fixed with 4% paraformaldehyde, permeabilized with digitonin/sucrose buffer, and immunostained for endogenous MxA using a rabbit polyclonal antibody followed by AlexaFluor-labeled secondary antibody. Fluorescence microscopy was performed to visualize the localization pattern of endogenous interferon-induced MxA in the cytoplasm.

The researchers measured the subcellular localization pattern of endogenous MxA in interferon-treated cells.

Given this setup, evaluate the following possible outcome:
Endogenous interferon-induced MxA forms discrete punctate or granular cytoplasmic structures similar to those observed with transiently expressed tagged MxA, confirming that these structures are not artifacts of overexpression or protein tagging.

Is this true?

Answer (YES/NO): NO